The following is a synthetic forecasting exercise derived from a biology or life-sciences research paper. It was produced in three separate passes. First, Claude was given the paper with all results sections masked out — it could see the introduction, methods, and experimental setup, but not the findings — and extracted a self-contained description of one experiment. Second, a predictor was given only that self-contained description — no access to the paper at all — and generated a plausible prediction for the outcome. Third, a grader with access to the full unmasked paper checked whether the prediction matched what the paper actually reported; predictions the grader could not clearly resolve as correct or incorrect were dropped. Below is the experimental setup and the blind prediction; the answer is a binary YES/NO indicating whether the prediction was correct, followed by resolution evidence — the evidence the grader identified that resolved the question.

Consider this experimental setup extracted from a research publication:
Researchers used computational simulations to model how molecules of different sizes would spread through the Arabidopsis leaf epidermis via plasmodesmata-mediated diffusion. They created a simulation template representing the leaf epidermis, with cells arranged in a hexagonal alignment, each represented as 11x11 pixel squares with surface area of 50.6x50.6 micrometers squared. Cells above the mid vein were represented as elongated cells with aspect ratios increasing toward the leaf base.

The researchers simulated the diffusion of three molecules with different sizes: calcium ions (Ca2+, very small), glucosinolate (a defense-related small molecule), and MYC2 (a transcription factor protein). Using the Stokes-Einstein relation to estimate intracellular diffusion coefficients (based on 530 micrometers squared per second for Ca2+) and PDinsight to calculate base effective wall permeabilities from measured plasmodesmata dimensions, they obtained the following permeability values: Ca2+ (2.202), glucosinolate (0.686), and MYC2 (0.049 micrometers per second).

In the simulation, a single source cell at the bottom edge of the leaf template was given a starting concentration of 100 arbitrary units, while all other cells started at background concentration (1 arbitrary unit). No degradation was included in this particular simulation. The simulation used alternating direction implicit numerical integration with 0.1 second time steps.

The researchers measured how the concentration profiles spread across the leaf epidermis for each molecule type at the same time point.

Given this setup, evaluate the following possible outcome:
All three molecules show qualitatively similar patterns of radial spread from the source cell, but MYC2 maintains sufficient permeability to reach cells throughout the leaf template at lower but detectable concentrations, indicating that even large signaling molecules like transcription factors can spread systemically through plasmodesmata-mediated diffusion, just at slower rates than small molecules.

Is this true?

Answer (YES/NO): NO